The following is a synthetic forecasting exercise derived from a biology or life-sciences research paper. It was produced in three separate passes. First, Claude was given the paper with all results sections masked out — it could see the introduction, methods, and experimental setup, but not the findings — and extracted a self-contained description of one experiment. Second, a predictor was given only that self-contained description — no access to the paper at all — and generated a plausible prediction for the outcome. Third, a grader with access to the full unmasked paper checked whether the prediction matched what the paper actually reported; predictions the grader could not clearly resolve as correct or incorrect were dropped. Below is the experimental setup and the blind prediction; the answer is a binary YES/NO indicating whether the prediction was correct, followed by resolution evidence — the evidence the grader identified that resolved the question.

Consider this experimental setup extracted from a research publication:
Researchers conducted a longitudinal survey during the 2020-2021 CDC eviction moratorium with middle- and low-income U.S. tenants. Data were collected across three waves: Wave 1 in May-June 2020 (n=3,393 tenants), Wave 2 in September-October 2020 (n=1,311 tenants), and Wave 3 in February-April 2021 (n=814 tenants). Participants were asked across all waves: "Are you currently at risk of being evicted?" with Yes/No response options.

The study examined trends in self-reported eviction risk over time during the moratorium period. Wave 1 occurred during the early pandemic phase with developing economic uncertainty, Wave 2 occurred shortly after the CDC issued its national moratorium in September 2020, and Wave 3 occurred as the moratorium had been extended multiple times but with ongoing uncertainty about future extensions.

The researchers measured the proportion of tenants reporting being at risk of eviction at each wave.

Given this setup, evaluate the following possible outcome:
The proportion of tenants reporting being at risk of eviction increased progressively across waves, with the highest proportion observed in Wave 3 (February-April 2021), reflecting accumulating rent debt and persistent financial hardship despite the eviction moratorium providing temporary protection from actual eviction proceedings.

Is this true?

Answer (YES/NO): NO